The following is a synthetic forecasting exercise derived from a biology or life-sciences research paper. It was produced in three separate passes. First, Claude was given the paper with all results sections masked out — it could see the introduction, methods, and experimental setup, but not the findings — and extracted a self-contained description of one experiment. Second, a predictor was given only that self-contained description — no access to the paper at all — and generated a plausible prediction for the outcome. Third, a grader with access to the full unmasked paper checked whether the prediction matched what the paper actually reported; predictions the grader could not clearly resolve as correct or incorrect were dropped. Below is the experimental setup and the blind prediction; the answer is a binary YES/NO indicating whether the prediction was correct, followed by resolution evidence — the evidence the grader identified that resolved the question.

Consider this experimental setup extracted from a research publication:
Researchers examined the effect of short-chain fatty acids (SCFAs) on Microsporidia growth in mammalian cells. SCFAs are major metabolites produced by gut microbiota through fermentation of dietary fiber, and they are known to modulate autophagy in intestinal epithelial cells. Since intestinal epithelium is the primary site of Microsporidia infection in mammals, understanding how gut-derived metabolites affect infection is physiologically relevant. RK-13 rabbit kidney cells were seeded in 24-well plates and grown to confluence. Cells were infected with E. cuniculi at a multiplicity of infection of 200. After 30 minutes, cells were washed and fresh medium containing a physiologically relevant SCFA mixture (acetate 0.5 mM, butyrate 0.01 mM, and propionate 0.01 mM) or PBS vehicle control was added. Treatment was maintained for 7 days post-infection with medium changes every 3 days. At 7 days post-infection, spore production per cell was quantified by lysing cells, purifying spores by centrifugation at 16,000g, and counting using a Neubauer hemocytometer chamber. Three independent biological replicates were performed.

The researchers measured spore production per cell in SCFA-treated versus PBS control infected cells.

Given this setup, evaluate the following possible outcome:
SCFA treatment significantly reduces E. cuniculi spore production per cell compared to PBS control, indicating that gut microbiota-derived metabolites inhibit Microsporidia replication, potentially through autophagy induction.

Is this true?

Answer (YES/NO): NO